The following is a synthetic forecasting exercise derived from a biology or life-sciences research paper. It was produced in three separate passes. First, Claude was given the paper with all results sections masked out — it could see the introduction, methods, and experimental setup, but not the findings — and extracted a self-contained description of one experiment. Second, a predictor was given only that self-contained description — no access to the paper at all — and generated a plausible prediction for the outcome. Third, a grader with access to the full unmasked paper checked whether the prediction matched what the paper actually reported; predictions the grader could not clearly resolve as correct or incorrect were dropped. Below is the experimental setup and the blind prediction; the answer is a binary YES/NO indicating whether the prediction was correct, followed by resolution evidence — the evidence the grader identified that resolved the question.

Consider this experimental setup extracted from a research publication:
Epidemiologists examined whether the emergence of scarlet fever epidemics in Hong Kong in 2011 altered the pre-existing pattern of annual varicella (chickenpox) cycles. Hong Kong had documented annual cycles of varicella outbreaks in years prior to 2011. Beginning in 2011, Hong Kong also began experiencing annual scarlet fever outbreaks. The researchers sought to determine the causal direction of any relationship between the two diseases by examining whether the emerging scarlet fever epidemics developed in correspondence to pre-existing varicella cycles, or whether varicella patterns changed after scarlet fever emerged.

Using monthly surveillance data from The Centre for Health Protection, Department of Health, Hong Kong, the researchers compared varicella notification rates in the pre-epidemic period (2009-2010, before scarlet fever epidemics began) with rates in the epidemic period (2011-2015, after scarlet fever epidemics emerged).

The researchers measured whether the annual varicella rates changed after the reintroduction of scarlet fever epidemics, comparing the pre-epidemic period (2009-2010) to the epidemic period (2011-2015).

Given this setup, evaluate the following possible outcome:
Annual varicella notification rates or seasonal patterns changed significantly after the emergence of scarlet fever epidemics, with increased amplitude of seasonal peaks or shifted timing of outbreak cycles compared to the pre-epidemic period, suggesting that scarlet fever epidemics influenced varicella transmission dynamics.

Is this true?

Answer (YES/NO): NO